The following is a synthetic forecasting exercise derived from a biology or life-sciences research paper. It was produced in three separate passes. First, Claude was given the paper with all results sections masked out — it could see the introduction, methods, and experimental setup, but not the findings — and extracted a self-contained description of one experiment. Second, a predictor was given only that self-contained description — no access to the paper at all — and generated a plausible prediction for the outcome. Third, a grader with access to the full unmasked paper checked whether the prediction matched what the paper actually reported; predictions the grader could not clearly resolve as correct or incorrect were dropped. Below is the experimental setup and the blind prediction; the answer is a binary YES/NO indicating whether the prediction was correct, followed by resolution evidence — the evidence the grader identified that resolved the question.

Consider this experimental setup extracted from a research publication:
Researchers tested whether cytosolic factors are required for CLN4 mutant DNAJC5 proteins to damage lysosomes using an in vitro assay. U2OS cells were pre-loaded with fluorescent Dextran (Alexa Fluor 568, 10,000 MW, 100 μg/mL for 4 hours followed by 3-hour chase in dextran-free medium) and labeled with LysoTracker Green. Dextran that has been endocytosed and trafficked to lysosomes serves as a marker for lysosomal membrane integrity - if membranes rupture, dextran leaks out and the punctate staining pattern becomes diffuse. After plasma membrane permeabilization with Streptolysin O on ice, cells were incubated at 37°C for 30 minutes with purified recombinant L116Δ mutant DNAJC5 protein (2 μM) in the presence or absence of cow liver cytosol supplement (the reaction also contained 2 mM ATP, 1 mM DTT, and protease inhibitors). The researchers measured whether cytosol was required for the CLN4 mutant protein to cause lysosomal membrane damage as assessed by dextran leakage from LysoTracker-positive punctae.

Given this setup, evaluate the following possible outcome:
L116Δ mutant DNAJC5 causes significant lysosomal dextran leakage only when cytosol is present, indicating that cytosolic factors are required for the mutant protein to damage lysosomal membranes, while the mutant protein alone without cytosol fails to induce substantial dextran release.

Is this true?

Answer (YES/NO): NO